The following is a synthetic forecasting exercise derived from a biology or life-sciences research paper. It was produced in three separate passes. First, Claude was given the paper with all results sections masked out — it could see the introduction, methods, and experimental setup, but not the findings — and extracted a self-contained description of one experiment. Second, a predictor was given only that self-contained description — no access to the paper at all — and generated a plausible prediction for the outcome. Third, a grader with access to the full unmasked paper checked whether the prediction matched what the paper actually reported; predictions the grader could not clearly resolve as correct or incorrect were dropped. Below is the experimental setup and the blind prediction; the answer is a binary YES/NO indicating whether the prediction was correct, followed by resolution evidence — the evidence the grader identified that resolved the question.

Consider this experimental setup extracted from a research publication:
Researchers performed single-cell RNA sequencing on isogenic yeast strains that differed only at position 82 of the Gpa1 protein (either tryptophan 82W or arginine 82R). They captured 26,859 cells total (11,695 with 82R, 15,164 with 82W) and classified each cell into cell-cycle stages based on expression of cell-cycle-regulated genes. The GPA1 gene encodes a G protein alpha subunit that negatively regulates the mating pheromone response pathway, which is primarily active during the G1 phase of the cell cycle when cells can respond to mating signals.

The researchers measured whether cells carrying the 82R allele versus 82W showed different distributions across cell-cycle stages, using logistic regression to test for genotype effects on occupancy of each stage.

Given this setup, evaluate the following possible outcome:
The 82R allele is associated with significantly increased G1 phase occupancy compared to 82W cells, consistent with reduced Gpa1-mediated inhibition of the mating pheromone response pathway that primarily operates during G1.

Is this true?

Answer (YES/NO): YES